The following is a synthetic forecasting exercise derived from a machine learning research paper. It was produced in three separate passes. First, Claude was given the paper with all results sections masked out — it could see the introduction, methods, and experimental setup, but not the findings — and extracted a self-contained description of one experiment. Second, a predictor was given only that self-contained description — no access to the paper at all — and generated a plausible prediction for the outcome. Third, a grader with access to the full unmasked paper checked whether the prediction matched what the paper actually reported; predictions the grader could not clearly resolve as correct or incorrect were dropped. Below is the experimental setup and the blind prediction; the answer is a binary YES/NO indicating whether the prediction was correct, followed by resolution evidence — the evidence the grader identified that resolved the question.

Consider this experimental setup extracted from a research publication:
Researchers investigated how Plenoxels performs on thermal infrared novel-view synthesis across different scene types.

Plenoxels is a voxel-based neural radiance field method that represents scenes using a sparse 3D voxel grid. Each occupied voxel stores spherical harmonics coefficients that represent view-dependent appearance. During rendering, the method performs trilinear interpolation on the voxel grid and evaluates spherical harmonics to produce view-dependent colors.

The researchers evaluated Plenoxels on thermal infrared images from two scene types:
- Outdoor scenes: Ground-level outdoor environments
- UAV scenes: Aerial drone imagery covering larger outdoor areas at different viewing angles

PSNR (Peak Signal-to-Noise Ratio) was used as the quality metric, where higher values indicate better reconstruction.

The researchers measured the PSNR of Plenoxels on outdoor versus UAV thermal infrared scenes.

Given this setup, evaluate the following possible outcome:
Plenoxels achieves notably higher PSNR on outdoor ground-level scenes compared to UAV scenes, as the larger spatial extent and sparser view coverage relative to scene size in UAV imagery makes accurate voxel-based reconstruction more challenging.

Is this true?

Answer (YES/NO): NO